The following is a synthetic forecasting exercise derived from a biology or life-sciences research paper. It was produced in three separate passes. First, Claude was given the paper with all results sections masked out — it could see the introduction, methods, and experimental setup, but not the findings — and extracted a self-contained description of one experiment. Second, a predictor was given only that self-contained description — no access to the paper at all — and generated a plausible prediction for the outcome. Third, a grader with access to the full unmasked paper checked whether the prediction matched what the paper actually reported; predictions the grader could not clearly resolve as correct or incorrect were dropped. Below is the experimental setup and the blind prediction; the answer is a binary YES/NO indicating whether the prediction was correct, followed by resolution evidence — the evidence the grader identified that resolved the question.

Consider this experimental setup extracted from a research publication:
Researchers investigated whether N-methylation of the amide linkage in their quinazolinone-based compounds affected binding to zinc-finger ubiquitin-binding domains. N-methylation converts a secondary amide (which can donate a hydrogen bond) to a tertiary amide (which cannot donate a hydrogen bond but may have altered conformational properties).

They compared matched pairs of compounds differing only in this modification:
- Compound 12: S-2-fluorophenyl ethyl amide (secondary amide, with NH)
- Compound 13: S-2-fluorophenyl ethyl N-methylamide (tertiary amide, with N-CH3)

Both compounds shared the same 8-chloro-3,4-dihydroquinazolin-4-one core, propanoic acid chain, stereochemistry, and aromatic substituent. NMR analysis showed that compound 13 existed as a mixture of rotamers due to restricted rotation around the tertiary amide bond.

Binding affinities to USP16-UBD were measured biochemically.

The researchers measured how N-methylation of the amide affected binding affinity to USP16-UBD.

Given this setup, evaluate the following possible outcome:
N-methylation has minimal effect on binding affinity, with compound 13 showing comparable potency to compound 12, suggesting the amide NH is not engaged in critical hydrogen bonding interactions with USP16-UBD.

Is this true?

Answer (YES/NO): NO